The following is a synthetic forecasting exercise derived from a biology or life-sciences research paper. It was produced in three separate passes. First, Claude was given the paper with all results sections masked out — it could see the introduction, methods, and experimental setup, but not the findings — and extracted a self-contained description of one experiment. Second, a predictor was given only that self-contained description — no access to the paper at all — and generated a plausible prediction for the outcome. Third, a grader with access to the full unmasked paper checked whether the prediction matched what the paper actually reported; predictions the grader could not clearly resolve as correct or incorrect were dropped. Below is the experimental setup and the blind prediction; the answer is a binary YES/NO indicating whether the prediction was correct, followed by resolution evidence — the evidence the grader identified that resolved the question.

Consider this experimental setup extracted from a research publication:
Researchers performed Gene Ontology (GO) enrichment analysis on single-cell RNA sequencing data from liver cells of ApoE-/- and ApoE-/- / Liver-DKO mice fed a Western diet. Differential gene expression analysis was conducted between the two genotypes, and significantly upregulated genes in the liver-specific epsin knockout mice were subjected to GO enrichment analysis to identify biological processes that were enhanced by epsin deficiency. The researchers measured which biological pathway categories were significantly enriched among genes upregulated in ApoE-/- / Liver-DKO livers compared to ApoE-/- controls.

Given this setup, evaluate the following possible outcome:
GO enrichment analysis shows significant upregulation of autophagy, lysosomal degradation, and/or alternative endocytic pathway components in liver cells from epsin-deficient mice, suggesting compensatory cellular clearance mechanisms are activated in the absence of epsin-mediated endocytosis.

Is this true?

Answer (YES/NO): NO